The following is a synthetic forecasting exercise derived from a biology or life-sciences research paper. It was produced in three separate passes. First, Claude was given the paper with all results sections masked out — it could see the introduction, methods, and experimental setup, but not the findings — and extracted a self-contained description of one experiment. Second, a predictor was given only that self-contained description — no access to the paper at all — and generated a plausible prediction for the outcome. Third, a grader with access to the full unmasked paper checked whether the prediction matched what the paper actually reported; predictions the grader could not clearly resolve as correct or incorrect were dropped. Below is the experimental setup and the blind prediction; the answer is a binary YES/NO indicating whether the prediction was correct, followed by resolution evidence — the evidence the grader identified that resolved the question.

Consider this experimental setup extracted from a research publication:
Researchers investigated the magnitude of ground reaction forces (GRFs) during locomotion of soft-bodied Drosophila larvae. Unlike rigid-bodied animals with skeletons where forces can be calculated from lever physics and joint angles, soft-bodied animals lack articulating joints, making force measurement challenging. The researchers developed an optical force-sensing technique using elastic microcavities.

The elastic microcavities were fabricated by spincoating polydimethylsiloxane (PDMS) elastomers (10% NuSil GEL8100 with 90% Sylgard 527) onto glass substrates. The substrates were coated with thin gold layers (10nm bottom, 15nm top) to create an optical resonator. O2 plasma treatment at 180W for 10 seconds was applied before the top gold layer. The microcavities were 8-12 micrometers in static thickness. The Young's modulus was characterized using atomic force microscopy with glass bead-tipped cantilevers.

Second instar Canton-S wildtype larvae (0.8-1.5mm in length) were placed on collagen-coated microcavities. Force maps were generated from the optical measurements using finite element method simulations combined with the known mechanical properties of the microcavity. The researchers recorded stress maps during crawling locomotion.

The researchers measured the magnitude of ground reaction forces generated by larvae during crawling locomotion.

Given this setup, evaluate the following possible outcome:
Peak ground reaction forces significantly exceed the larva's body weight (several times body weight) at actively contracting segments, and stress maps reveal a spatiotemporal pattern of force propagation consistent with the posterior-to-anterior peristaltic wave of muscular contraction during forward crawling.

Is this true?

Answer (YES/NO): NO